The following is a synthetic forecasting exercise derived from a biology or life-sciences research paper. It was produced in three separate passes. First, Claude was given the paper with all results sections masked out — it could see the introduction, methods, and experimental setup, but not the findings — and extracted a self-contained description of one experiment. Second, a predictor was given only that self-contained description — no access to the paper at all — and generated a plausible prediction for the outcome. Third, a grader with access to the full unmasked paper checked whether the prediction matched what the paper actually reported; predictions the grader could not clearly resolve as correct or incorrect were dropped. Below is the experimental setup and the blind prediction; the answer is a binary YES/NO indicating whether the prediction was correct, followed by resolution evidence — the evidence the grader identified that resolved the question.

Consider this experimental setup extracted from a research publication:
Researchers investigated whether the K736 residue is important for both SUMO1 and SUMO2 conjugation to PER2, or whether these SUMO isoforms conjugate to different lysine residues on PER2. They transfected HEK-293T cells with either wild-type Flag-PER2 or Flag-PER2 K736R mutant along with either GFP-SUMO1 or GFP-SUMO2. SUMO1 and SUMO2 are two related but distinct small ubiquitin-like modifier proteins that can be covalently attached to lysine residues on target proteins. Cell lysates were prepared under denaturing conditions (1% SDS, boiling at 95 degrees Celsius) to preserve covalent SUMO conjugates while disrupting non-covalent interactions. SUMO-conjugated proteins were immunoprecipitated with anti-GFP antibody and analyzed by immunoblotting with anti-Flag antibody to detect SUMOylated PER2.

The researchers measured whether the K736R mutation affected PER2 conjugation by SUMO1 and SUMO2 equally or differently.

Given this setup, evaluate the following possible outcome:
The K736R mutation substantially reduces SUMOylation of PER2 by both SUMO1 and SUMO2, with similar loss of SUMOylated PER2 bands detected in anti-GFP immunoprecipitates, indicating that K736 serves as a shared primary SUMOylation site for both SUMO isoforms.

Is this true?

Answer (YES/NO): YES